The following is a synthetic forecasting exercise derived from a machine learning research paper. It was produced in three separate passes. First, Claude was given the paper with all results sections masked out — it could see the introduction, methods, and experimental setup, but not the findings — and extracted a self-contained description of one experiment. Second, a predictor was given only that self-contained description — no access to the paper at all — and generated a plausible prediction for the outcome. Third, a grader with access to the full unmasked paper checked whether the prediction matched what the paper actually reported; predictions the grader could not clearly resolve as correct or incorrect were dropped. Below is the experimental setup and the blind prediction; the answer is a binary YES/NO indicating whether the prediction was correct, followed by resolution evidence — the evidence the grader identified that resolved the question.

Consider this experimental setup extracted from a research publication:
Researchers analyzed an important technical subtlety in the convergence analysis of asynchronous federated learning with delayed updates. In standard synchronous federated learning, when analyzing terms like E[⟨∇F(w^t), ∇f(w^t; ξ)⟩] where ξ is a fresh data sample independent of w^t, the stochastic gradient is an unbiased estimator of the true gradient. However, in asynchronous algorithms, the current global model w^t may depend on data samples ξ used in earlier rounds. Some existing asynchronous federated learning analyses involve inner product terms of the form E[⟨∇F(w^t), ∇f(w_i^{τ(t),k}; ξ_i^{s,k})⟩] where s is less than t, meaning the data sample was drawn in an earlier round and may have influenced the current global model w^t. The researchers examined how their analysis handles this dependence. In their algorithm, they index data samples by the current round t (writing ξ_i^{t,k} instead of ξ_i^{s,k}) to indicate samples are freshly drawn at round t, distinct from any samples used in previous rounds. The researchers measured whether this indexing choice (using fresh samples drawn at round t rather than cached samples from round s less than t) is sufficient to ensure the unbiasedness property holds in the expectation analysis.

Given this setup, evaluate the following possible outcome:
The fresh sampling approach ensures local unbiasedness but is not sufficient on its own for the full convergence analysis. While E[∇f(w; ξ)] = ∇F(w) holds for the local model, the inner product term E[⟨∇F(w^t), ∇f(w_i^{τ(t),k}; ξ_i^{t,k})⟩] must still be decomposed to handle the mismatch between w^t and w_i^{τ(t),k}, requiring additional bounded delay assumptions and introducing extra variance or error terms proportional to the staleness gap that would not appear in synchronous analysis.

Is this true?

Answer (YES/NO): NO